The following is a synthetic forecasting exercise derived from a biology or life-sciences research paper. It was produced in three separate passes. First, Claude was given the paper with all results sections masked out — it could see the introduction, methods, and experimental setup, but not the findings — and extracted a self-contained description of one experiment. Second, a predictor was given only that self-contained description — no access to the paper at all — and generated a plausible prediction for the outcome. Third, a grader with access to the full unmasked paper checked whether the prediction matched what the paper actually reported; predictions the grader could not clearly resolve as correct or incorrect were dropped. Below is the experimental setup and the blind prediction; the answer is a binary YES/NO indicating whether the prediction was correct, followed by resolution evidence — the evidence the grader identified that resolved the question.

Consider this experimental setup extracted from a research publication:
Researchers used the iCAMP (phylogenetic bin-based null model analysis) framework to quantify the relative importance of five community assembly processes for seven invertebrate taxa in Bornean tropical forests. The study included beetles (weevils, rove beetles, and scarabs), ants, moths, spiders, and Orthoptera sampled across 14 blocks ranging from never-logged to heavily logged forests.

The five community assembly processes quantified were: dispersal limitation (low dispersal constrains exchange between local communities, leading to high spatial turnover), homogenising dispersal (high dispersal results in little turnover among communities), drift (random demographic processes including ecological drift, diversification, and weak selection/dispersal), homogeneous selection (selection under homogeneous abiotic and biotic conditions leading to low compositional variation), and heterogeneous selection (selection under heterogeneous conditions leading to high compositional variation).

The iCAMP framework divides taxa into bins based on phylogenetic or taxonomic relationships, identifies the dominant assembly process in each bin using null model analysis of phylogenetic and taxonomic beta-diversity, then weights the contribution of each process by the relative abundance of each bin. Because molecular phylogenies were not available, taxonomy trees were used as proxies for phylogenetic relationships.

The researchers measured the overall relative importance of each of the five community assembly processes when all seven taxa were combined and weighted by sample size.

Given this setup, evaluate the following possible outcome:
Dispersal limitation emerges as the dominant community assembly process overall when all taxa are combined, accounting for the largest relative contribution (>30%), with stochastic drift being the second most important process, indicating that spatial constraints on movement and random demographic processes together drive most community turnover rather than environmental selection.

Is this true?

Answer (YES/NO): NO